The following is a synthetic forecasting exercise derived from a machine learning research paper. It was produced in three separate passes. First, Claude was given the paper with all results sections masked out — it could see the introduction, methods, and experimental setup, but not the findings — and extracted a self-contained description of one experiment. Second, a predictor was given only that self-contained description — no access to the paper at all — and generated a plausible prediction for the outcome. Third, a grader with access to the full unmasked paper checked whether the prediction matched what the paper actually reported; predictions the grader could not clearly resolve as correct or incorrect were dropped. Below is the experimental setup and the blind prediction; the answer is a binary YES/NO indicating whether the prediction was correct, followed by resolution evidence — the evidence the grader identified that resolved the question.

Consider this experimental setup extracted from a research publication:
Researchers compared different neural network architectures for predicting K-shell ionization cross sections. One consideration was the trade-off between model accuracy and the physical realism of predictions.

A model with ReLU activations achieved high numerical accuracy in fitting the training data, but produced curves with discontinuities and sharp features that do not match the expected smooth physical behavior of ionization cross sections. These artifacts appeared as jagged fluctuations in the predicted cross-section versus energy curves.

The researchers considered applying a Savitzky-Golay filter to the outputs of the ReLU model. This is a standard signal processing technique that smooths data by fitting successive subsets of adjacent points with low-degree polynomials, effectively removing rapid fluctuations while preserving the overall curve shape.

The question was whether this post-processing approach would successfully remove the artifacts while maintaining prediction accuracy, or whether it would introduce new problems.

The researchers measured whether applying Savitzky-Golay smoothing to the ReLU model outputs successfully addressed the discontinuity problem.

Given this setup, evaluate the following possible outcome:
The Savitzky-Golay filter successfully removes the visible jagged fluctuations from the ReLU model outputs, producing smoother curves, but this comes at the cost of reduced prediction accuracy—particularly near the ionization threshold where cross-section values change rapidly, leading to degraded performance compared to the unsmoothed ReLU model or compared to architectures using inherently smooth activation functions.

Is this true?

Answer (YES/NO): NO